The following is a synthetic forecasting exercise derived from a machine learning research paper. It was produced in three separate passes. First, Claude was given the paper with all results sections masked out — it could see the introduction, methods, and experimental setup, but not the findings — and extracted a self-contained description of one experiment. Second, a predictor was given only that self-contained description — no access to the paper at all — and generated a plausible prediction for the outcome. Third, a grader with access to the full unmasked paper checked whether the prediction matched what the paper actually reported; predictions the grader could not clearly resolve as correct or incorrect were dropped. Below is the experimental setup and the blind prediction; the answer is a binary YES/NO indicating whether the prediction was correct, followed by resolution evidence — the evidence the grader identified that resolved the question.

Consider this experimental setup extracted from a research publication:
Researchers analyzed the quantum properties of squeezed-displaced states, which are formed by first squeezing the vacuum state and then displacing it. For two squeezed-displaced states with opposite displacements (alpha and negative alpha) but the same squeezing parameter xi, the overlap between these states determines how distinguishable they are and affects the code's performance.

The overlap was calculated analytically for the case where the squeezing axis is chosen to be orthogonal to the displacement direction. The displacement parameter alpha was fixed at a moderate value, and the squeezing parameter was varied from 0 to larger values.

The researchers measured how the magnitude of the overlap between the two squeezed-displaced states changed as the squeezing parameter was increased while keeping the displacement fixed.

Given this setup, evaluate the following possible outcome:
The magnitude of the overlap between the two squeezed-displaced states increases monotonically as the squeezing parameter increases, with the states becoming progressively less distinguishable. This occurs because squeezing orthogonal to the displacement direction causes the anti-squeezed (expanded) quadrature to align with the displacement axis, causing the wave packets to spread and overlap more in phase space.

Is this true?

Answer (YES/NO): NO